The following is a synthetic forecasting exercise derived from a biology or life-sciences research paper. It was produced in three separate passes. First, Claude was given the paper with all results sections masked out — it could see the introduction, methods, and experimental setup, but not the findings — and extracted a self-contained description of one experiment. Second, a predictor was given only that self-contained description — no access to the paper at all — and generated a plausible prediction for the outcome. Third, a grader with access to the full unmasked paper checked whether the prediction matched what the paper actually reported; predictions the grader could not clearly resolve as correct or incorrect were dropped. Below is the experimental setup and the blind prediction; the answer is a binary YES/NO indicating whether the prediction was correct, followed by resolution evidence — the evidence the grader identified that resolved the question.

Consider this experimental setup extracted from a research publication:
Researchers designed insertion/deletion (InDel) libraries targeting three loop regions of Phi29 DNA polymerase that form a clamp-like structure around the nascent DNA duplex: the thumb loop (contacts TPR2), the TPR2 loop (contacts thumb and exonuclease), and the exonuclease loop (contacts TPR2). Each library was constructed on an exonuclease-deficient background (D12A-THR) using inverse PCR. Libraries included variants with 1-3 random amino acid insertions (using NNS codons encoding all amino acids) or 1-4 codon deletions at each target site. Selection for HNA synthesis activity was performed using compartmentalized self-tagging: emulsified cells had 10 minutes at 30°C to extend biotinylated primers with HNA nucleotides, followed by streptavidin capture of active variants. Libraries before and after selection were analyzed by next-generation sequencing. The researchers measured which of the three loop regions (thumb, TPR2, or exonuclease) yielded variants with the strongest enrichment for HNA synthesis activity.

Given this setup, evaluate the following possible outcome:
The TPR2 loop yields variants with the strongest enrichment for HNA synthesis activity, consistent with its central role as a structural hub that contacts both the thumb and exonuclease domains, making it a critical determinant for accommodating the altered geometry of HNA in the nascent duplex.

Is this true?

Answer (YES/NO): NO